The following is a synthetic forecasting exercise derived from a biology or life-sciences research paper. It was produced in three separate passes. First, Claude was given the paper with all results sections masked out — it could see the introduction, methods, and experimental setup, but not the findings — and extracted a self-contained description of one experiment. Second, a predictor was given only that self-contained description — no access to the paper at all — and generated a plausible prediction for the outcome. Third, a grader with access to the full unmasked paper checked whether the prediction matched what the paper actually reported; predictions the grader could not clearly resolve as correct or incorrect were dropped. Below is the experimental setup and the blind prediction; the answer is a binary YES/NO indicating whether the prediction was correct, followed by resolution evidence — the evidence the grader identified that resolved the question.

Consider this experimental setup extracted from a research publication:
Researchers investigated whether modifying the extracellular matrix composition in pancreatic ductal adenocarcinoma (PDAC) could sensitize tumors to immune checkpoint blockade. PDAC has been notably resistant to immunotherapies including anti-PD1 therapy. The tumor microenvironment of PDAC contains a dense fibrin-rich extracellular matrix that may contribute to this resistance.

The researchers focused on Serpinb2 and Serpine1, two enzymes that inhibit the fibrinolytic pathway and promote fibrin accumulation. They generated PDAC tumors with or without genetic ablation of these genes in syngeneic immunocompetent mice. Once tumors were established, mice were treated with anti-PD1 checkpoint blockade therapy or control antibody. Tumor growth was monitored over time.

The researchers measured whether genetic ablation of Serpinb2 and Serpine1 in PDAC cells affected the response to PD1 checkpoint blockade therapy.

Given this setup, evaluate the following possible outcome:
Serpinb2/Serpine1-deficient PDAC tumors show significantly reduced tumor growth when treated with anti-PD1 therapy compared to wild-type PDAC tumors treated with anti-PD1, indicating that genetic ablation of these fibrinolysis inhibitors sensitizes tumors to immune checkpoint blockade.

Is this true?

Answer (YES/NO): YES